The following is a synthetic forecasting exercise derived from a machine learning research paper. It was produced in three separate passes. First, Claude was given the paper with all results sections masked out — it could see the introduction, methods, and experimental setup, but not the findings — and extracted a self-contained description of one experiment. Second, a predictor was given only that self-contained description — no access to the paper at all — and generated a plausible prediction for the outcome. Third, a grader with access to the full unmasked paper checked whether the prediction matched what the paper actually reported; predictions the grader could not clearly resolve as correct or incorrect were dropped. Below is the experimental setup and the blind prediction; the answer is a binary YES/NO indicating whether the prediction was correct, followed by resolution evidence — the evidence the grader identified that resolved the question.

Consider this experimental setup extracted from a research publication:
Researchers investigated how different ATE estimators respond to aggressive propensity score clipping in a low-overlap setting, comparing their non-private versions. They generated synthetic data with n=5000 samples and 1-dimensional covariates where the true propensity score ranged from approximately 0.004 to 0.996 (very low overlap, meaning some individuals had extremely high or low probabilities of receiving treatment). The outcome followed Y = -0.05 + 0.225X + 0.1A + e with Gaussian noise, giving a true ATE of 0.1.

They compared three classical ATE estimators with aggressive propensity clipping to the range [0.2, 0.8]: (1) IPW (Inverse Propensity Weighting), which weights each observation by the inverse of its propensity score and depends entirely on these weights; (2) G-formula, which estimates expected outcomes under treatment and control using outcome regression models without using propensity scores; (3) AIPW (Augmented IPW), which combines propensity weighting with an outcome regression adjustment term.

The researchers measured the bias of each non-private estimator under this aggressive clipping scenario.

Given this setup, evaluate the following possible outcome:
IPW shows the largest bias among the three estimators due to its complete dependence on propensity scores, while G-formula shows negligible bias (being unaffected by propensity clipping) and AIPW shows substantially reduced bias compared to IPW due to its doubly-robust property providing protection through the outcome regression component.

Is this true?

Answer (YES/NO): YES